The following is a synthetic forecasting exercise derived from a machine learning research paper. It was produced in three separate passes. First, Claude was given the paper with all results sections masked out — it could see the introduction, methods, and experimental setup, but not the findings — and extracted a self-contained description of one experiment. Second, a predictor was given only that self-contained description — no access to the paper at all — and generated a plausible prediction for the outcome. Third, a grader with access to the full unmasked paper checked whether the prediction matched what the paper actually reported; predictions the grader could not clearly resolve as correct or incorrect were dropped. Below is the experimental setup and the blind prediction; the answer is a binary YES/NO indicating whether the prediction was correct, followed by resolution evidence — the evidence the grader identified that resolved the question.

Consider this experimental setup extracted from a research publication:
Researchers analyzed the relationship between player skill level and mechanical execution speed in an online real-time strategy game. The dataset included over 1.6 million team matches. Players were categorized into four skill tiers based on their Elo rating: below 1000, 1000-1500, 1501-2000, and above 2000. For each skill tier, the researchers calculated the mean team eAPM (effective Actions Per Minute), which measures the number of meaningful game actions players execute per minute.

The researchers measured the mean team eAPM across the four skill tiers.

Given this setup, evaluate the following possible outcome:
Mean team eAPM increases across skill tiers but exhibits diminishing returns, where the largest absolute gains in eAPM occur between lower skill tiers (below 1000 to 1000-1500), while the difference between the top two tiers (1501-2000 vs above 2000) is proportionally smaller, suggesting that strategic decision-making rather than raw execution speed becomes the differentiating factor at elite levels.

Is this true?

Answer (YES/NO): NO